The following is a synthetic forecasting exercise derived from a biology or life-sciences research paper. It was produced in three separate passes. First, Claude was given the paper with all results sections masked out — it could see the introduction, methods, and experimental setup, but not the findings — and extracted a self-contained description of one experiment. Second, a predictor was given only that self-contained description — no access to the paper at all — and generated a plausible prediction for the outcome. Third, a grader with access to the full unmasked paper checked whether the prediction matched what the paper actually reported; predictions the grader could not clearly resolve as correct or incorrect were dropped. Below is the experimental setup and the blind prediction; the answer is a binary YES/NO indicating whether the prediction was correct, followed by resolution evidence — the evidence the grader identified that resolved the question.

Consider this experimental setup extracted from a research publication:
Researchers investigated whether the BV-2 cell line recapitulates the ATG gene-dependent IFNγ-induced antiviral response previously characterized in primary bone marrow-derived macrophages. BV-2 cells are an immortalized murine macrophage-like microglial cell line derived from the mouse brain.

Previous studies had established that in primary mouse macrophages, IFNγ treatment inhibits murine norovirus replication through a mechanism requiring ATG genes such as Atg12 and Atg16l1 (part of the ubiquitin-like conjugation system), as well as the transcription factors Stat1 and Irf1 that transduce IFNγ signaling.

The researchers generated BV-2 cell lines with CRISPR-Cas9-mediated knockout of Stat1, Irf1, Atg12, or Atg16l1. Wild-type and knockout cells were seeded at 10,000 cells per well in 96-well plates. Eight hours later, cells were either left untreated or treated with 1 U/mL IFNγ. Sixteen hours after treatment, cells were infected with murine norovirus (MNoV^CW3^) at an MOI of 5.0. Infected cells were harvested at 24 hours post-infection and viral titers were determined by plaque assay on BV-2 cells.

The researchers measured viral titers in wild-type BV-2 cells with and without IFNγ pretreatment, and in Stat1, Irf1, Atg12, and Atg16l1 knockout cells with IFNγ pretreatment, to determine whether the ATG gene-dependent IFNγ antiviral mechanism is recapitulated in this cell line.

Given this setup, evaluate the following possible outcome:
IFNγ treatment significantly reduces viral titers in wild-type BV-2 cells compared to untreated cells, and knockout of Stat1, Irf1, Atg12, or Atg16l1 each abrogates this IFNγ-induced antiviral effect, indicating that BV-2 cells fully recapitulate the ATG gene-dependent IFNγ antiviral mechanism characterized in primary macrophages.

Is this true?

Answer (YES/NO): YES